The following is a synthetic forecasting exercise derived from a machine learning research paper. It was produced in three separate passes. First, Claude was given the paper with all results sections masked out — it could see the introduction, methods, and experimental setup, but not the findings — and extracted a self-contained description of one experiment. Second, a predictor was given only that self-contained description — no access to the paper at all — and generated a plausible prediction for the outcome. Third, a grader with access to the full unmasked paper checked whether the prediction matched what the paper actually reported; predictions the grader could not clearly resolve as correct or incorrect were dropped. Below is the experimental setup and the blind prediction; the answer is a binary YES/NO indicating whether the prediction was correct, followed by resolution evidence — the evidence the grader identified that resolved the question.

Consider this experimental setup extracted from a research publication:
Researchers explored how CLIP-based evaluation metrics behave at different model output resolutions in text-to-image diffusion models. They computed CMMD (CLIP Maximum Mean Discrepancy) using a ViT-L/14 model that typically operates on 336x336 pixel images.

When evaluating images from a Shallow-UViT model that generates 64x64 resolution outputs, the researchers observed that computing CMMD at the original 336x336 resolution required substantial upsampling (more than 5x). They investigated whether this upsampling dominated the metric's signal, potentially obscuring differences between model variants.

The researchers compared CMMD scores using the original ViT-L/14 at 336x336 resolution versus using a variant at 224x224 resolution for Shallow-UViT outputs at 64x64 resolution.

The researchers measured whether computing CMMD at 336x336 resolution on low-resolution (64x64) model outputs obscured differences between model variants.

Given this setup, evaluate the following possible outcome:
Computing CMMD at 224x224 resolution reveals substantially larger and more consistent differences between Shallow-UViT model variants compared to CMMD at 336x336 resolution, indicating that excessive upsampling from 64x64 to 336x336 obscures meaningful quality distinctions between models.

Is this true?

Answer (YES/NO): YES